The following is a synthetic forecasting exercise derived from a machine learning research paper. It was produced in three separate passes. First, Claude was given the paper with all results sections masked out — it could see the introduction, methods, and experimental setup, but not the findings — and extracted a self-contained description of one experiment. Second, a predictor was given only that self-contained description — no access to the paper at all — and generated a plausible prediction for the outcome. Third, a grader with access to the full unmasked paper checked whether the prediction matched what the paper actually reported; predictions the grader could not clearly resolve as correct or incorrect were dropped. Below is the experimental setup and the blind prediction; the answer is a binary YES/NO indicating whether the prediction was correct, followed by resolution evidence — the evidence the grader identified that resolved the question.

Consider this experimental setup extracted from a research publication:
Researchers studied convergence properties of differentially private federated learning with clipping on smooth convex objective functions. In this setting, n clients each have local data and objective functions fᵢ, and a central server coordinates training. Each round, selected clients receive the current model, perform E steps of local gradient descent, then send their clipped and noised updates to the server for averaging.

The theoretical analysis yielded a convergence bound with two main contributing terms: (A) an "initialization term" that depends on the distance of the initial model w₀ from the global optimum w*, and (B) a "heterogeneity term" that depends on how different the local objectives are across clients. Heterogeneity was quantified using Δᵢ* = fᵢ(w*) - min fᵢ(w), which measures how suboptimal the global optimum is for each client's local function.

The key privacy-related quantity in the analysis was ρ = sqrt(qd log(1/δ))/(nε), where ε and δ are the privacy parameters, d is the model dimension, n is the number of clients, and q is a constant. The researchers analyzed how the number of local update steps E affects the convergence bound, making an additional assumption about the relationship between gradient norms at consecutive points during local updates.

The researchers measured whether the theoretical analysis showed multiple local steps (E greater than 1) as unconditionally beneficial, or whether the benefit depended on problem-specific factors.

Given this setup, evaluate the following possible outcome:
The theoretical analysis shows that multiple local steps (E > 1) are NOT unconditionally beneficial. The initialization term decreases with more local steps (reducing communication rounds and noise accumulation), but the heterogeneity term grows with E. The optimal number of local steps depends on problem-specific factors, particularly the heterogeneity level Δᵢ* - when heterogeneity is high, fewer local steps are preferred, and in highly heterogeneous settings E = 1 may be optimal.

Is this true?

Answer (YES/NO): YES